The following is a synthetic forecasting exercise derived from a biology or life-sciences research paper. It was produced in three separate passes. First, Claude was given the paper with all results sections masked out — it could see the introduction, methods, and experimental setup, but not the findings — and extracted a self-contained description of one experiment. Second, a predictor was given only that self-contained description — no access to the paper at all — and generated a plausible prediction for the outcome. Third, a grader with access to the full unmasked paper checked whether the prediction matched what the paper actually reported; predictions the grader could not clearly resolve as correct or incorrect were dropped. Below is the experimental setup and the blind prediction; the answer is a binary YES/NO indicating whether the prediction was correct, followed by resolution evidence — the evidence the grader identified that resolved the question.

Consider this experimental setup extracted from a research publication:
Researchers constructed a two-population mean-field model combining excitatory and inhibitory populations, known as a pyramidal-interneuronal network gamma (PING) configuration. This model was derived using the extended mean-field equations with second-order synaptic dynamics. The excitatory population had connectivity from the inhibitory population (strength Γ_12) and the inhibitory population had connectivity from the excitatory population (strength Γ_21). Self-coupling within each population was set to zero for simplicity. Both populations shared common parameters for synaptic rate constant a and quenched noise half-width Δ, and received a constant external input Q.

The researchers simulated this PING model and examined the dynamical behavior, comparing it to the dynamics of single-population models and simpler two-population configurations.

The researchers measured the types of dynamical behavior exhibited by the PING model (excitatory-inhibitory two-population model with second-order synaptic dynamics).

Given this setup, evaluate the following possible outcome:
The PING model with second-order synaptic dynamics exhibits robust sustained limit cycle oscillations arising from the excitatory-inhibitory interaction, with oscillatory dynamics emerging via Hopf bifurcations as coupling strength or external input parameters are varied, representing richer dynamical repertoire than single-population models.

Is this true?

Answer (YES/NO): NO